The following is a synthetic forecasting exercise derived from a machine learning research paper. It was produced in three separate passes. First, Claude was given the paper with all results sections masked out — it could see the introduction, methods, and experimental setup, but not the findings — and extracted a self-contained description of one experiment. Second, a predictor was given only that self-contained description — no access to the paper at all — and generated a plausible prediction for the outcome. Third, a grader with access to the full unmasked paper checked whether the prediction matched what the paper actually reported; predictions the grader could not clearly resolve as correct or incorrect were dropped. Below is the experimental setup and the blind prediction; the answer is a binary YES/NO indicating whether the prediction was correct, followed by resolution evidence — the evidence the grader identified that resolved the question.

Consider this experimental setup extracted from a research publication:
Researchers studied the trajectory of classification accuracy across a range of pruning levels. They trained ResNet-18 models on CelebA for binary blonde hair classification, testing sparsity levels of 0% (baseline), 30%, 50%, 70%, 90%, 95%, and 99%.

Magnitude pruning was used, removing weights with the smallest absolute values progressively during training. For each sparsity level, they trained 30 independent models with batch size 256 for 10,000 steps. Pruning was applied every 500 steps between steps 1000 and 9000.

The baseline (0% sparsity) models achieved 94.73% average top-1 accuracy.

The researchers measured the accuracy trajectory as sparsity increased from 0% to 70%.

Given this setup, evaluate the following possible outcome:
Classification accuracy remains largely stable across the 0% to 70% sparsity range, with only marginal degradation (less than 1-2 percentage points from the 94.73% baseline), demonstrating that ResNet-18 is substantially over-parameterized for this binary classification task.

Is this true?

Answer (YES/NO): YES